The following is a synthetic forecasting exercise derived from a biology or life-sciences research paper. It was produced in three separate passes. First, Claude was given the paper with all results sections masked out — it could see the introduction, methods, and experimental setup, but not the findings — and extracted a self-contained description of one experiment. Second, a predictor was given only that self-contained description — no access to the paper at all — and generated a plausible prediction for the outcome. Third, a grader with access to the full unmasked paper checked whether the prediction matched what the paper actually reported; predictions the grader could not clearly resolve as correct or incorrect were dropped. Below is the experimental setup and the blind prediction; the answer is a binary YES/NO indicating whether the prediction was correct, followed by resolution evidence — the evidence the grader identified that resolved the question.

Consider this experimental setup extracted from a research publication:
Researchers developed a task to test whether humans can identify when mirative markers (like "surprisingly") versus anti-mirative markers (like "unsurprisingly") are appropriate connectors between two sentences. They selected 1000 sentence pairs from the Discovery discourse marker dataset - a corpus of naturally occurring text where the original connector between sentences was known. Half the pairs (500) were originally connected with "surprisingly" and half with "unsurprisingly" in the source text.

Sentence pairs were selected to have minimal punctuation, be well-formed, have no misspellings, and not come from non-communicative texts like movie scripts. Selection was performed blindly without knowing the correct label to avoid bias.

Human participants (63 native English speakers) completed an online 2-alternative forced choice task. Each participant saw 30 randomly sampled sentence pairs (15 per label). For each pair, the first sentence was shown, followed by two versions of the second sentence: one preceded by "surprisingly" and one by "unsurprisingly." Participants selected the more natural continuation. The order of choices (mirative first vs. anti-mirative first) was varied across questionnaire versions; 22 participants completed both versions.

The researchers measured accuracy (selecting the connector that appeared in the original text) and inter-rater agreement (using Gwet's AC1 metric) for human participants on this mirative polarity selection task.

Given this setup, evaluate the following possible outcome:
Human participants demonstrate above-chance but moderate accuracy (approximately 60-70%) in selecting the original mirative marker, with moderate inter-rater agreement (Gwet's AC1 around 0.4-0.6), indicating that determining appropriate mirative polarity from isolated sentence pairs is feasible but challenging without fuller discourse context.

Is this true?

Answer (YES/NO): NO